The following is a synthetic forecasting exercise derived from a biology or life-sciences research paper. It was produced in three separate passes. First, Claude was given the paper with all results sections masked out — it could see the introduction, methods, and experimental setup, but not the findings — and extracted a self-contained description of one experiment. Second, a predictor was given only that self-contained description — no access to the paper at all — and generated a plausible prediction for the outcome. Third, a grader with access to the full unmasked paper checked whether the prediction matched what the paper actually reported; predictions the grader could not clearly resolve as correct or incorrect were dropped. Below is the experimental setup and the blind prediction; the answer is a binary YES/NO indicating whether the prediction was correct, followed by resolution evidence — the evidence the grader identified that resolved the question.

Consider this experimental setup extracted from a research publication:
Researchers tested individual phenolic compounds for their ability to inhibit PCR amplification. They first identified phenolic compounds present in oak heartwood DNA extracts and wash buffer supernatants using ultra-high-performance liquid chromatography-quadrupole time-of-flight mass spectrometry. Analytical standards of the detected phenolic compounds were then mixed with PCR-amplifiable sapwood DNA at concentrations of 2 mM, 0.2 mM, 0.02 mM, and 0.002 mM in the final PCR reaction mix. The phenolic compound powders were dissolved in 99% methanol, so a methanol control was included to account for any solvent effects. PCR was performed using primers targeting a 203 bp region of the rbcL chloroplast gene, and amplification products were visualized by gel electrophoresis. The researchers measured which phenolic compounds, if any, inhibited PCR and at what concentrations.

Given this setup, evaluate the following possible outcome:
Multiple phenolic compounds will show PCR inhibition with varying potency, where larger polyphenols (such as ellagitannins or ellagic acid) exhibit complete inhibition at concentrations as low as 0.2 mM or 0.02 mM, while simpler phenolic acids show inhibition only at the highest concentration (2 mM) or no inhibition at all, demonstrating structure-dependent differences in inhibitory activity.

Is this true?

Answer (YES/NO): NO